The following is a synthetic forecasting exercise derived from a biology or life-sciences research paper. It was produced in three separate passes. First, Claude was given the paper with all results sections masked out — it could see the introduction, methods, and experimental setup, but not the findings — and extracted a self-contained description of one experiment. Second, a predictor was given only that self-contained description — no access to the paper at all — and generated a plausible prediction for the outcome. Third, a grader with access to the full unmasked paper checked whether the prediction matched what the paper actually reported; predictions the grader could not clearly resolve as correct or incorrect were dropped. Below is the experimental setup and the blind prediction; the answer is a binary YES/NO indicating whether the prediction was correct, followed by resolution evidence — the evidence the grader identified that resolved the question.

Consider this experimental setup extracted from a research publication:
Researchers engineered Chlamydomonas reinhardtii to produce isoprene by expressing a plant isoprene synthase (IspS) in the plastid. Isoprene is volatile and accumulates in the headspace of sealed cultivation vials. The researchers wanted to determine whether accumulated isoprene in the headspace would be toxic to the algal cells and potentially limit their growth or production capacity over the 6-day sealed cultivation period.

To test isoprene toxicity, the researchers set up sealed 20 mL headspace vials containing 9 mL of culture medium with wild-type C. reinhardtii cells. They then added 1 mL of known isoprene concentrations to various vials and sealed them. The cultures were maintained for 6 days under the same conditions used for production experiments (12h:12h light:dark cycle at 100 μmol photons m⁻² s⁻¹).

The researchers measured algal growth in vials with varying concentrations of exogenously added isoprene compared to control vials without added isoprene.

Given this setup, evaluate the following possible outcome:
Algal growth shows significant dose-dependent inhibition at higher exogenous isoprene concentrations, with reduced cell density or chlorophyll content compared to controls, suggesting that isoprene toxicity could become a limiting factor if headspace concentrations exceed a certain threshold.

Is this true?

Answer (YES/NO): NO